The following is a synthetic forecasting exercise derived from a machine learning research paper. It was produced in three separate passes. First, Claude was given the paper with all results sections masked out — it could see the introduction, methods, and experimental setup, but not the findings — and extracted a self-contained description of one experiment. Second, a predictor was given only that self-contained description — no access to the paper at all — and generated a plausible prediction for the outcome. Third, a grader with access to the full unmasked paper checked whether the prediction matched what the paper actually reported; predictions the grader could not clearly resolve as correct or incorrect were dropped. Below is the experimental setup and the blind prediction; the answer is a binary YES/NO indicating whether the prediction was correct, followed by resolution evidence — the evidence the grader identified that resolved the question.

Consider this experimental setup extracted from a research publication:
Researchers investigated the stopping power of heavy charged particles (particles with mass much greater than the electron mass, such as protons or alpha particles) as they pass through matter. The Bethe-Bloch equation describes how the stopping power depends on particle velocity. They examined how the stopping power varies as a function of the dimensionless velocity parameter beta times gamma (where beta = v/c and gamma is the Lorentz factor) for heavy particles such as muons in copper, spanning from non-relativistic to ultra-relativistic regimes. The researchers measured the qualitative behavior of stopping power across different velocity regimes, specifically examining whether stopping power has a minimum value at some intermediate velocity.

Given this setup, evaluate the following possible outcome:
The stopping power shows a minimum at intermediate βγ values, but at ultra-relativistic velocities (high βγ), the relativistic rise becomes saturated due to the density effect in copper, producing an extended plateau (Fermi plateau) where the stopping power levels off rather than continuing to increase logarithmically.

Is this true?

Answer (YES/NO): NO